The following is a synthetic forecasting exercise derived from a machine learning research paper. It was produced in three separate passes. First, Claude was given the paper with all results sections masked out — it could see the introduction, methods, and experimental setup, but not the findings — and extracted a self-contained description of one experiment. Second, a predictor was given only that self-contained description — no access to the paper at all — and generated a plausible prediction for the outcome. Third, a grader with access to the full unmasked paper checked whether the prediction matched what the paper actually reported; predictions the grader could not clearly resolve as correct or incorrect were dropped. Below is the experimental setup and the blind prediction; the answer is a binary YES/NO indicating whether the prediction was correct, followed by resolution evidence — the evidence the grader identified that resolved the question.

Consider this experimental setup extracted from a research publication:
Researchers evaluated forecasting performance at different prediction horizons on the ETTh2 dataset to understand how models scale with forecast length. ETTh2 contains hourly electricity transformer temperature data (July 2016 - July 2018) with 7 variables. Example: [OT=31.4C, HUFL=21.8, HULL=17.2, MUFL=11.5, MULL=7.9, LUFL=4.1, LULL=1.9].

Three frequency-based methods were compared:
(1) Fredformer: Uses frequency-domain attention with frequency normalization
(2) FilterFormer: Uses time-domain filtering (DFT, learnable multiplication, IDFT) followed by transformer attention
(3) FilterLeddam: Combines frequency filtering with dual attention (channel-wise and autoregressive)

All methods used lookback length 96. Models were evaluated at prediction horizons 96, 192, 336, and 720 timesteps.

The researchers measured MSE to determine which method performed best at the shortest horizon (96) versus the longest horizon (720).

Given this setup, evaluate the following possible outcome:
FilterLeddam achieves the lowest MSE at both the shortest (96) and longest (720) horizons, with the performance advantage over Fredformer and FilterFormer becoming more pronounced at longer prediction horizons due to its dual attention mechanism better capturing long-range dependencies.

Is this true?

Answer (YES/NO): NO